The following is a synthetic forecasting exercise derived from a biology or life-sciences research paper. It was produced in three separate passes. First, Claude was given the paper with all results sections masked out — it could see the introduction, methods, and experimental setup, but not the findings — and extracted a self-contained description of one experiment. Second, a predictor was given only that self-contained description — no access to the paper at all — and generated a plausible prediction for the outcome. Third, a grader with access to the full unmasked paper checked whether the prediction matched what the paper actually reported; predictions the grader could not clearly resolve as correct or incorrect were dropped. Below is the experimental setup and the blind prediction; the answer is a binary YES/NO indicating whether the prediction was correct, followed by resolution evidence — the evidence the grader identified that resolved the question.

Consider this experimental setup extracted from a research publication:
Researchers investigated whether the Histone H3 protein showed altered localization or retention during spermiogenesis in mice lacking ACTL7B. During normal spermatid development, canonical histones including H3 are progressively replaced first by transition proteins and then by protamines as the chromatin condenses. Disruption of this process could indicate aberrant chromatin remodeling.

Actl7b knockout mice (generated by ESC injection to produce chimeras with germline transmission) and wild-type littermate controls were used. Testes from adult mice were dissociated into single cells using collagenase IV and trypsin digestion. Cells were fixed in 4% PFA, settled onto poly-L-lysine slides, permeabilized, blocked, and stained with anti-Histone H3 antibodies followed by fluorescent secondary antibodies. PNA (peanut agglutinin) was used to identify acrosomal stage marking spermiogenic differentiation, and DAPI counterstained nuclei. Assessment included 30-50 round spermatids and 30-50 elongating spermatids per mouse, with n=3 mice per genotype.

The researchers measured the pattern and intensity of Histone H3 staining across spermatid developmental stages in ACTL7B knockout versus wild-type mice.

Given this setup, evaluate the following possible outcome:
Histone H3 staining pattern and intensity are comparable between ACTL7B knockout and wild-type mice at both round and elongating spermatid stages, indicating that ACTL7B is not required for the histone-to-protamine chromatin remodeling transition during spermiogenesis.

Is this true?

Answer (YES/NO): NO